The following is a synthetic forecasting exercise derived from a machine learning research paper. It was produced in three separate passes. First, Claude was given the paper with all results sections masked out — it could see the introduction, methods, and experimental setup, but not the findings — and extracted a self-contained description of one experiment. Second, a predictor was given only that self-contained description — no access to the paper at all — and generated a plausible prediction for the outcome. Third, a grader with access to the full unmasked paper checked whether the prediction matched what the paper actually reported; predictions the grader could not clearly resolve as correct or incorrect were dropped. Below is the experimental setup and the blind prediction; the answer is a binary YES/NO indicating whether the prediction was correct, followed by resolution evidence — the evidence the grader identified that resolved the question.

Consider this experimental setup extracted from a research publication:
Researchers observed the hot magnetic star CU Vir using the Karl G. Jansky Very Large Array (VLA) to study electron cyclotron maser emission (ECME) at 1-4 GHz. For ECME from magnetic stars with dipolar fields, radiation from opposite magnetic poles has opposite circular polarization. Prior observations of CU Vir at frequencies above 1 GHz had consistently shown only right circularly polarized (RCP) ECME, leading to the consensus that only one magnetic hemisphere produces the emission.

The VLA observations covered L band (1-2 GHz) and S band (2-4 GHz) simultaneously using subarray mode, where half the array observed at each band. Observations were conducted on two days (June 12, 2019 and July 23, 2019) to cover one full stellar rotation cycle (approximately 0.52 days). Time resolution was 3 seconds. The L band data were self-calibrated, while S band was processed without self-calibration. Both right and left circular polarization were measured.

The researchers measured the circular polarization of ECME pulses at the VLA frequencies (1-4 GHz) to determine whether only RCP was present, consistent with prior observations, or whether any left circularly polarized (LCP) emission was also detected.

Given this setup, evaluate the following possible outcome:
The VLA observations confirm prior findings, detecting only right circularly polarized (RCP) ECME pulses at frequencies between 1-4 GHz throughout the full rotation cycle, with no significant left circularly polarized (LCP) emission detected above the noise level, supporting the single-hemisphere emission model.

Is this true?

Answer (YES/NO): NO